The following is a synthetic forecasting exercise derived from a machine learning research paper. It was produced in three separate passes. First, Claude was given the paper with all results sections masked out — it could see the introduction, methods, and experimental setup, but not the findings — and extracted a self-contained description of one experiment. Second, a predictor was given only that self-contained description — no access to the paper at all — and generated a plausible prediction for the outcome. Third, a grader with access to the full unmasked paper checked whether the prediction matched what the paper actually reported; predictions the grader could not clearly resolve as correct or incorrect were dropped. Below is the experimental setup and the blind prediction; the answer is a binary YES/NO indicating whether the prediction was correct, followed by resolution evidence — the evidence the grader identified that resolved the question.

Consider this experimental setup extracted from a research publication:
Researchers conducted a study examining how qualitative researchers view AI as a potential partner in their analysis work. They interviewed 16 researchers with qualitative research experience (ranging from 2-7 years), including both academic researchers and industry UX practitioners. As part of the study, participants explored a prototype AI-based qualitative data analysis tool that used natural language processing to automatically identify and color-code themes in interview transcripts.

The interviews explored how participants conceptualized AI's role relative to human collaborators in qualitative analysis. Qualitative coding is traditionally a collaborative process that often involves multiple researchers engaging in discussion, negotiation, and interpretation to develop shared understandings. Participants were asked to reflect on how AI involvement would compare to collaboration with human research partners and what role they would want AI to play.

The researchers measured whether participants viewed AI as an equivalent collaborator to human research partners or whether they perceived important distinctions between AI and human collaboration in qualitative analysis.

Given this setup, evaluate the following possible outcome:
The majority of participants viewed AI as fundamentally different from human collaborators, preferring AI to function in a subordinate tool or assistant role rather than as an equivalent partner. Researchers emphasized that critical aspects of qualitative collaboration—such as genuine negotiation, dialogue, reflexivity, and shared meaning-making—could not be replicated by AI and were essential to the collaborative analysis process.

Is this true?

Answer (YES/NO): YES